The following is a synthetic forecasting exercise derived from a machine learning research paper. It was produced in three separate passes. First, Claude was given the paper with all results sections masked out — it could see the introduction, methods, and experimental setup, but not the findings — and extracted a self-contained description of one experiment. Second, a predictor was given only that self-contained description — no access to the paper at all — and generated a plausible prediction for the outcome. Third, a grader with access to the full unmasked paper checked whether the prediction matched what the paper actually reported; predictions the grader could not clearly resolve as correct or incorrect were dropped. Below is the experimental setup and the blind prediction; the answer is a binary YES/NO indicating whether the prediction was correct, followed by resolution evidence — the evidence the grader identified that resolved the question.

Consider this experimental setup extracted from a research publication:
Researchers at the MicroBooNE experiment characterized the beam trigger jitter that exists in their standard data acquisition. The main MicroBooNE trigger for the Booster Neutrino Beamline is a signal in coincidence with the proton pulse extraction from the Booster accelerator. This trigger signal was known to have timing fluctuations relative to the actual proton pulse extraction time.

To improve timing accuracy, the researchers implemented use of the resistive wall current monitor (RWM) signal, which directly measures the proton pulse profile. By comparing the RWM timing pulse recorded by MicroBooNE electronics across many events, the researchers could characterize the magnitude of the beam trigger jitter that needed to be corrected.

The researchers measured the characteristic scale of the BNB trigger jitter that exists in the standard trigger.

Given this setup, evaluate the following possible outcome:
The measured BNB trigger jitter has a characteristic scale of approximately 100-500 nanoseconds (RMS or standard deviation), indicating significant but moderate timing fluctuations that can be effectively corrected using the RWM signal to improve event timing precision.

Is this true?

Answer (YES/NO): NO